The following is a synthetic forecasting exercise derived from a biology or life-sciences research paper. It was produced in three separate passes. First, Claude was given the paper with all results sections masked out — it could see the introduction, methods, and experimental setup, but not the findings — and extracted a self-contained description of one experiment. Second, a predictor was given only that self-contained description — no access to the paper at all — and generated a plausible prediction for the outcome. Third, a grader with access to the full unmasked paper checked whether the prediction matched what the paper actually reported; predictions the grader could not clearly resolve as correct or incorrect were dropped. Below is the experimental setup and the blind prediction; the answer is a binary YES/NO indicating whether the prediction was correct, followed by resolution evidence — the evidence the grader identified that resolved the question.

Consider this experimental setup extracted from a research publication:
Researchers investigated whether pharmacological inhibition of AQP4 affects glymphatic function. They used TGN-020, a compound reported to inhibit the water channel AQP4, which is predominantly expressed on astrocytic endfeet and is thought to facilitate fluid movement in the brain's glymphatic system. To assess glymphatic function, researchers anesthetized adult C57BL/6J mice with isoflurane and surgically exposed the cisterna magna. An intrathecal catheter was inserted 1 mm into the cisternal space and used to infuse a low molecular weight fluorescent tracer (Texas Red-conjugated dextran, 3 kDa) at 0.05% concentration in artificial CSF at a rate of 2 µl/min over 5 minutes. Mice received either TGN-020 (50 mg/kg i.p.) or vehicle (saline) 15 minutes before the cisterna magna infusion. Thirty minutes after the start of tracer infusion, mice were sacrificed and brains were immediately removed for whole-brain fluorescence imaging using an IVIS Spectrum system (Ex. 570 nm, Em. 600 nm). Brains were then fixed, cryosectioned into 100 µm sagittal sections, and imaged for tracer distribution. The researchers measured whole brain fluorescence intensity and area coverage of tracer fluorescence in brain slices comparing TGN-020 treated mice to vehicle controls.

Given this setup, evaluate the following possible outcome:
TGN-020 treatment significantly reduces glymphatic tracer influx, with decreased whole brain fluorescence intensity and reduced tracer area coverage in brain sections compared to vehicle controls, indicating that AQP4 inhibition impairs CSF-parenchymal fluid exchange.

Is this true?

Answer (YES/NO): YES